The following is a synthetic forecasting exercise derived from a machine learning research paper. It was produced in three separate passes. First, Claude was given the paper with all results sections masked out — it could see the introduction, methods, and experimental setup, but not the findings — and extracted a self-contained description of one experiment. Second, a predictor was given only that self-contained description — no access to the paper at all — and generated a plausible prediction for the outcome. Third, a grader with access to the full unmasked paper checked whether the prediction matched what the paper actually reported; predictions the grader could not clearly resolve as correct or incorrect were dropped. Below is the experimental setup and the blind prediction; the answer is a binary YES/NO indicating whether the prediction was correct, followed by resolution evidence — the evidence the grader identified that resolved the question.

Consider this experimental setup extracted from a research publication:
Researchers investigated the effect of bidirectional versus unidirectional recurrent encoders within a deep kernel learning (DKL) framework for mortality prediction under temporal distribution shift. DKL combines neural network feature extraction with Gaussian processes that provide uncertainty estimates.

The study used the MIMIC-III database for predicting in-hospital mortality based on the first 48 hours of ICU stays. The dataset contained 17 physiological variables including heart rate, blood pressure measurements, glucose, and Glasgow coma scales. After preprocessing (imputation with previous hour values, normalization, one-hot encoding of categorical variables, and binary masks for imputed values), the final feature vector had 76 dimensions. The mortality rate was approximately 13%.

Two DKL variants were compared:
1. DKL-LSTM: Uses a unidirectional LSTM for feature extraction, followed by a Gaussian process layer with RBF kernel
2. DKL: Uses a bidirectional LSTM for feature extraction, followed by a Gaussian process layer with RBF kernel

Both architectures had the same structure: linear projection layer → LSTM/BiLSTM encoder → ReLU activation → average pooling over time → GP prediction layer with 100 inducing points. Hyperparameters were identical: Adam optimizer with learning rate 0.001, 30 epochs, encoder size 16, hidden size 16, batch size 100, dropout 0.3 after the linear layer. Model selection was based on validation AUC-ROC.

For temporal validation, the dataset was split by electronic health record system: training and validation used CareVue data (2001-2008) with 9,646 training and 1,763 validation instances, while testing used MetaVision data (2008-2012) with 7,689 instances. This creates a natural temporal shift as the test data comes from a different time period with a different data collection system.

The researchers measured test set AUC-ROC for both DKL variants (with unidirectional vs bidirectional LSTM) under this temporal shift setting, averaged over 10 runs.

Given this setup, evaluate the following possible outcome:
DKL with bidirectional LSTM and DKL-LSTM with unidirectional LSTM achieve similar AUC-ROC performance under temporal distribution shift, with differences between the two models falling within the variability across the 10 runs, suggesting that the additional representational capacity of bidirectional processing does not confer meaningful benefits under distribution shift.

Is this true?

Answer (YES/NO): NO